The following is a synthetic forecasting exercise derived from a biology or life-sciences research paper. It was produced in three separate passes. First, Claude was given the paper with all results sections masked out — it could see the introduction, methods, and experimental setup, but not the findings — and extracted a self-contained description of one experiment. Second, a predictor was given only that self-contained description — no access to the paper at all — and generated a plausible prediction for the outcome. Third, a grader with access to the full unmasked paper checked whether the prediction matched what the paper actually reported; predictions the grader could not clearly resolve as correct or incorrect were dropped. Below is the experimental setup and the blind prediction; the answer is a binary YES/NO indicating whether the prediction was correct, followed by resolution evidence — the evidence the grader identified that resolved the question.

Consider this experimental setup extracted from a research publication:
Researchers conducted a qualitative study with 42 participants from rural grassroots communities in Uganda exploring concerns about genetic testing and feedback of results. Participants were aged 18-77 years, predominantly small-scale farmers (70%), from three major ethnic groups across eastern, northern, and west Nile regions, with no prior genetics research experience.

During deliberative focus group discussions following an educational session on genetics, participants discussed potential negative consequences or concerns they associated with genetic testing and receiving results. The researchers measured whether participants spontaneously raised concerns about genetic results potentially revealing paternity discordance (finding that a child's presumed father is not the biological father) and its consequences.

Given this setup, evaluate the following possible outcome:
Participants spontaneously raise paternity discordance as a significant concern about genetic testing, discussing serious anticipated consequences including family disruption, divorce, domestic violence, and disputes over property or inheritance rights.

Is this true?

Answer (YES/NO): NO